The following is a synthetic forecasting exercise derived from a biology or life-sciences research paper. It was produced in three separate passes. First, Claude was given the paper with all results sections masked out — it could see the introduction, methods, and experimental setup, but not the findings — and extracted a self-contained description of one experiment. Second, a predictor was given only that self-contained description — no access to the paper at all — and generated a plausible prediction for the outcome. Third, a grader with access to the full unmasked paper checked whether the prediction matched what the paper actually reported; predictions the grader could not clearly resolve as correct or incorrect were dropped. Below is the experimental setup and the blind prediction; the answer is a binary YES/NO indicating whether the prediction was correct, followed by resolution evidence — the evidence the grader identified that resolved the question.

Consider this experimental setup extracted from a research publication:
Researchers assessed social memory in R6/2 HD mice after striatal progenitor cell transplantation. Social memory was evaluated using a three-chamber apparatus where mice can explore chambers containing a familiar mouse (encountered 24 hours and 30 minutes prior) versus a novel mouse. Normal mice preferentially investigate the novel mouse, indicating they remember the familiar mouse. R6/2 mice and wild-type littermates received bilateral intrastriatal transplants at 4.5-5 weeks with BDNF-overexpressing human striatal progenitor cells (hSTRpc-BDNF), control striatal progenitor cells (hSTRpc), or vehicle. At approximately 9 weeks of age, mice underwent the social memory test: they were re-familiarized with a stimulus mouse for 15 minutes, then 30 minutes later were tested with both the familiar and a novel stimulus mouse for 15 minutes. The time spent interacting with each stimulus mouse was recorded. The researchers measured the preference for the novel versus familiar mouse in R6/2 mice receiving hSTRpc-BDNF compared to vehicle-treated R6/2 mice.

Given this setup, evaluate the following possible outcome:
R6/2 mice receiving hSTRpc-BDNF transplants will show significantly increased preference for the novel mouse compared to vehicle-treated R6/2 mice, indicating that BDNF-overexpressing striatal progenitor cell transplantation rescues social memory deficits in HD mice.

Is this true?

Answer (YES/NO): YES